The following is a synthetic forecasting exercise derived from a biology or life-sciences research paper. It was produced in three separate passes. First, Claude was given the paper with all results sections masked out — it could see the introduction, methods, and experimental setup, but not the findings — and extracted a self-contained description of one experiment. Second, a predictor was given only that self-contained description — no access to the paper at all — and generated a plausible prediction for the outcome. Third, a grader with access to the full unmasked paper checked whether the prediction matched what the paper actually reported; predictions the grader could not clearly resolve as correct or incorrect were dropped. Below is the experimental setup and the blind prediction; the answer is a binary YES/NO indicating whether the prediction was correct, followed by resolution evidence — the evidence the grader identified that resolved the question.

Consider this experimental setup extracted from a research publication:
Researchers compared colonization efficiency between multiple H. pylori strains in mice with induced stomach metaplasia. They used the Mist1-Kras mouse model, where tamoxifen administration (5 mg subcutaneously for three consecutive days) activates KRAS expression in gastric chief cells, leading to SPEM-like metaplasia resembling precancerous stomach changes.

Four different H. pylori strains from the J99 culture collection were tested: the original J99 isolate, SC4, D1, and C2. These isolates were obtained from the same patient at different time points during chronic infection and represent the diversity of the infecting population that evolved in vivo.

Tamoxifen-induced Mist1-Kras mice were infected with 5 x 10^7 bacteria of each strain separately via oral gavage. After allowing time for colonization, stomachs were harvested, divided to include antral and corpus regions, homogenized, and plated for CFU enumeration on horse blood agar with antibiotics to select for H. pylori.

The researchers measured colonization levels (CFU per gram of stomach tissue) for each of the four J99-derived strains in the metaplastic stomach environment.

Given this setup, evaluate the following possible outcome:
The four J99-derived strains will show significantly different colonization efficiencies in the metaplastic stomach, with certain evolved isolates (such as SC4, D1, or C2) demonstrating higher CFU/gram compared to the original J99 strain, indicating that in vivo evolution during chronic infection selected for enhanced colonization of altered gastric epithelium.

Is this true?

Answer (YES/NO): NO